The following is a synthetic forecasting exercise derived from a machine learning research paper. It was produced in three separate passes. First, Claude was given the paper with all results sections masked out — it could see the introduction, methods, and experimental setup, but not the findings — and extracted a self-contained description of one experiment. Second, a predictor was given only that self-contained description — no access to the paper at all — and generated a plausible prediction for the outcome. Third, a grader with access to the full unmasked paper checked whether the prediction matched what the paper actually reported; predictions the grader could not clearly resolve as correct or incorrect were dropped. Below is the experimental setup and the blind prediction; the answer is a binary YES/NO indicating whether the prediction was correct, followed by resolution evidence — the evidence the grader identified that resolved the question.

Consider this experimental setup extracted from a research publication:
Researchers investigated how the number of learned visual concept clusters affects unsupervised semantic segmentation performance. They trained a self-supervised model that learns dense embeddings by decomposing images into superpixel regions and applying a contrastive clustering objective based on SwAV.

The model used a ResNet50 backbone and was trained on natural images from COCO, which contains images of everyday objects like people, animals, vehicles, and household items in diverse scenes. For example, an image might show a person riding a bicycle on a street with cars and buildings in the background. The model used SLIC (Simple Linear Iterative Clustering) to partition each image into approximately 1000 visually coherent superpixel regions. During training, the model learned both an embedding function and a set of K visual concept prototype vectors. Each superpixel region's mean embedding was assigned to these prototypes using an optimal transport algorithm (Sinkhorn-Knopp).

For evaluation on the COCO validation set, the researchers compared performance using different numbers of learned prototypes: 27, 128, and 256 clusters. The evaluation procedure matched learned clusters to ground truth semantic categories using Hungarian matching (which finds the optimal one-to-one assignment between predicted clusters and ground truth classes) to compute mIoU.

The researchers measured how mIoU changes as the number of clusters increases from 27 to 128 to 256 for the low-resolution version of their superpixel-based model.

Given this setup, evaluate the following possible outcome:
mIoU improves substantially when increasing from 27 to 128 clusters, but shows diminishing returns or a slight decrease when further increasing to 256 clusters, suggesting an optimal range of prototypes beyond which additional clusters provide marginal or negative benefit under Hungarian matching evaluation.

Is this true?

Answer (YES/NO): NO